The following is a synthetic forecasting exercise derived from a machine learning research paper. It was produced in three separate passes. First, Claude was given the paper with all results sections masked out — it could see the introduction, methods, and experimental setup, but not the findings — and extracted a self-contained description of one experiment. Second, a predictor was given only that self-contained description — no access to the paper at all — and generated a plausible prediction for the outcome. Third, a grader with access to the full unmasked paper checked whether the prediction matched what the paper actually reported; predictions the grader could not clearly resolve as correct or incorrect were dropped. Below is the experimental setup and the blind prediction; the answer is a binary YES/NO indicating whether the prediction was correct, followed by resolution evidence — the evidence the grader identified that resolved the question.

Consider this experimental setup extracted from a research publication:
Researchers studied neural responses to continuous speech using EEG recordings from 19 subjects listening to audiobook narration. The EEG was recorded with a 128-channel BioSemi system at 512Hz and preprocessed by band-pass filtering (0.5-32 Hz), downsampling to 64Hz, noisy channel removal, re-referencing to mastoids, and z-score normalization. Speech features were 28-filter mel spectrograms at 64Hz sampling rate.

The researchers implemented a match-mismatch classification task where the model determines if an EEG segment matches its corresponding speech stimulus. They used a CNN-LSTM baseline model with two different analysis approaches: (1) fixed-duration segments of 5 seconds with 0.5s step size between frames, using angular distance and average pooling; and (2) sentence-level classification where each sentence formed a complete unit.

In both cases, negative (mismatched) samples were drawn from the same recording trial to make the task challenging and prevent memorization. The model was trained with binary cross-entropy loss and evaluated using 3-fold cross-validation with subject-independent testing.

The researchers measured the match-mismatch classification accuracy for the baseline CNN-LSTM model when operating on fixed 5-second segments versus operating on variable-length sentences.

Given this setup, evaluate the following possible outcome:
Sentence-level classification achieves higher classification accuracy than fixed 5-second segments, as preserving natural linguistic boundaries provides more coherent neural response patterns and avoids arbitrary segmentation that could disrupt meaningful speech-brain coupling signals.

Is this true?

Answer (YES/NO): NO